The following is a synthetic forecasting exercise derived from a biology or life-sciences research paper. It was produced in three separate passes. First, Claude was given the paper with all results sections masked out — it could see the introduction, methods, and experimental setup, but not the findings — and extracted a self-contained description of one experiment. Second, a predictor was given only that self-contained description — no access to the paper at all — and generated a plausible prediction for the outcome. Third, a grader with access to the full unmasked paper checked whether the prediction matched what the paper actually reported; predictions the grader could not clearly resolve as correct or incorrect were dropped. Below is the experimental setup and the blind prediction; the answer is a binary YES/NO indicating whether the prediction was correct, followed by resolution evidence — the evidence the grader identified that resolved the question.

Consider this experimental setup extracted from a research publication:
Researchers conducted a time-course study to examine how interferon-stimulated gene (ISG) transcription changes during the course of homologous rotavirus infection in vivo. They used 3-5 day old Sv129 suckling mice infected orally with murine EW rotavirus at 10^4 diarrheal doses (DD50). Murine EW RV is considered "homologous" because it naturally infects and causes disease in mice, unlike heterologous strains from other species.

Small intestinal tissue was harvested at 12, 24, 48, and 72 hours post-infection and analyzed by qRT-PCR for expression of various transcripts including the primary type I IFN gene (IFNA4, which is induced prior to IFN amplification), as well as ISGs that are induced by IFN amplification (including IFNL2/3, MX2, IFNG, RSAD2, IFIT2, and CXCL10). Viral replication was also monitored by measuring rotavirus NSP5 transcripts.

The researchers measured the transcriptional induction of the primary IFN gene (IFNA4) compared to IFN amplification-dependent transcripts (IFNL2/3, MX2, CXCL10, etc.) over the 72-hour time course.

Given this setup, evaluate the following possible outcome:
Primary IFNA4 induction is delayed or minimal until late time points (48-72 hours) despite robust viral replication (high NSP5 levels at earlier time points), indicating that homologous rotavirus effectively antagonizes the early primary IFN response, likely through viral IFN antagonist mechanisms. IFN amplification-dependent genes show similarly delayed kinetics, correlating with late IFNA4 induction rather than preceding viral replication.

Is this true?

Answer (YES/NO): NO